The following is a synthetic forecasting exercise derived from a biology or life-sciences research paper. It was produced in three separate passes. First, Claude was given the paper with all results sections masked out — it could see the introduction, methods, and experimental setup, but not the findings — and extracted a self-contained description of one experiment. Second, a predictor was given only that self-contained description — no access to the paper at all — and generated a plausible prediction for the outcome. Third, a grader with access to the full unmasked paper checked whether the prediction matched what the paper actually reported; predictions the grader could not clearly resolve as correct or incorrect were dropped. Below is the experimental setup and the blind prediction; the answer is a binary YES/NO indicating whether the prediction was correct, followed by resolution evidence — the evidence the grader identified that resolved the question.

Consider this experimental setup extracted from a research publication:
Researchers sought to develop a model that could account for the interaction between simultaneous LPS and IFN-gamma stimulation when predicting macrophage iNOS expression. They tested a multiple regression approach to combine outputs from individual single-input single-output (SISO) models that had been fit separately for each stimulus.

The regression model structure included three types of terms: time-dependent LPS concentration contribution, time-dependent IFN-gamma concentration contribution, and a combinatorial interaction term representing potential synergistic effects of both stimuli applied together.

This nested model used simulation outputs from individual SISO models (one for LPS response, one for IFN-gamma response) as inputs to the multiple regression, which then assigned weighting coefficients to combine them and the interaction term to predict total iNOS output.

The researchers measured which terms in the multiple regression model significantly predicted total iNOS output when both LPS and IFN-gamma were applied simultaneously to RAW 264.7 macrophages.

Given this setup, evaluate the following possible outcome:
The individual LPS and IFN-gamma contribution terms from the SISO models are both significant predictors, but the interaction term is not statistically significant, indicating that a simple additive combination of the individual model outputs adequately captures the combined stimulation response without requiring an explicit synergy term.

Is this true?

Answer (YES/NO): NO